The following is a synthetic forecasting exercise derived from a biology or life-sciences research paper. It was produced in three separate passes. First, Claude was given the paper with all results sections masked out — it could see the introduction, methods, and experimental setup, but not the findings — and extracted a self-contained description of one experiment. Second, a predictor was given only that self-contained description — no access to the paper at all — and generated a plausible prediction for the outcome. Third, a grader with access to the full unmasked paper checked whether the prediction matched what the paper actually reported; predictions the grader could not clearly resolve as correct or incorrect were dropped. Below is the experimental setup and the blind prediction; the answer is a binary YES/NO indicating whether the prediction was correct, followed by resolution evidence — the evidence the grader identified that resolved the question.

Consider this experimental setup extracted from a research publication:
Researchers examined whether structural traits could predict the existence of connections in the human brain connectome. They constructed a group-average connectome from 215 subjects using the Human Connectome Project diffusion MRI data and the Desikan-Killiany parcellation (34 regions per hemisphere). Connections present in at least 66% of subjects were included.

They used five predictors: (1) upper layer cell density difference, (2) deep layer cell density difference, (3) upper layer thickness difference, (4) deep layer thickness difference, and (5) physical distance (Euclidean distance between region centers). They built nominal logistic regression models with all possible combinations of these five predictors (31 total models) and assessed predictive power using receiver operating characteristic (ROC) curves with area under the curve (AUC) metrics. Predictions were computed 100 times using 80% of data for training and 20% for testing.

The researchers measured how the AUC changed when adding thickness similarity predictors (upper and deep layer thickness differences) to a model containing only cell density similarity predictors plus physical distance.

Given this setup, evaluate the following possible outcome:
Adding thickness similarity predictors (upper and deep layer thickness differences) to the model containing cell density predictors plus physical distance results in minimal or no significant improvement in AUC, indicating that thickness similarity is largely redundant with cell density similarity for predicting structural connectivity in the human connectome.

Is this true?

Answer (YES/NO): YES